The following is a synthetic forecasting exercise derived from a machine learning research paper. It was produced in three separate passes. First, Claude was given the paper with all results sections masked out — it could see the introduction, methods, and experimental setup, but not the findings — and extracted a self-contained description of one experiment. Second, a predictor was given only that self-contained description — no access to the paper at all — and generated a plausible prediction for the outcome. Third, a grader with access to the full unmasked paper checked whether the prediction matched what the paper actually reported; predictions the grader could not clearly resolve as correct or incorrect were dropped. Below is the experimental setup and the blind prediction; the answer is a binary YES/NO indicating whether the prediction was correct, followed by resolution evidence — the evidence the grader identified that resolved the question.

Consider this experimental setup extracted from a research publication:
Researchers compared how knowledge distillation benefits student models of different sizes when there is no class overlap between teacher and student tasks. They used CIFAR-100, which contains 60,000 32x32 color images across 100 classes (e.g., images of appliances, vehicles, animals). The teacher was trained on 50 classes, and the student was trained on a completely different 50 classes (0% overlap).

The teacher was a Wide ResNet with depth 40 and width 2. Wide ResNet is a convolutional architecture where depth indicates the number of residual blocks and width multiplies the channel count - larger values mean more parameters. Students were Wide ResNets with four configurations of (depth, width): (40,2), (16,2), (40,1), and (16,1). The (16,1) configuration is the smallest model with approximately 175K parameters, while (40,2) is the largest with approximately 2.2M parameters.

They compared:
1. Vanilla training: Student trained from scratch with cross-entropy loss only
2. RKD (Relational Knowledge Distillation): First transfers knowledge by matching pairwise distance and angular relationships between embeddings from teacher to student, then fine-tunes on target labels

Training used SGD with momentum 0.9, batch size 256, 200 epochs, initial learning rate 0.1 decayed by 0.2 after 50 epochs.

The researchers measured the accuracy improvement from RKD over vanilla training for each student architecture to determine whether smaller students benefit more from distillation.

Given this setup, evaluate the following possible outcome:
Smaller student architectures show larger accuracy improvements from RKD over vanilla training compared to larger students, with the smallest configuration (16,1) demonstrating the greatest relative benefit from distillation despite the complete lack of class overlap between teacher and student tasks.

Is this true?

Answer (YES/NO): NO